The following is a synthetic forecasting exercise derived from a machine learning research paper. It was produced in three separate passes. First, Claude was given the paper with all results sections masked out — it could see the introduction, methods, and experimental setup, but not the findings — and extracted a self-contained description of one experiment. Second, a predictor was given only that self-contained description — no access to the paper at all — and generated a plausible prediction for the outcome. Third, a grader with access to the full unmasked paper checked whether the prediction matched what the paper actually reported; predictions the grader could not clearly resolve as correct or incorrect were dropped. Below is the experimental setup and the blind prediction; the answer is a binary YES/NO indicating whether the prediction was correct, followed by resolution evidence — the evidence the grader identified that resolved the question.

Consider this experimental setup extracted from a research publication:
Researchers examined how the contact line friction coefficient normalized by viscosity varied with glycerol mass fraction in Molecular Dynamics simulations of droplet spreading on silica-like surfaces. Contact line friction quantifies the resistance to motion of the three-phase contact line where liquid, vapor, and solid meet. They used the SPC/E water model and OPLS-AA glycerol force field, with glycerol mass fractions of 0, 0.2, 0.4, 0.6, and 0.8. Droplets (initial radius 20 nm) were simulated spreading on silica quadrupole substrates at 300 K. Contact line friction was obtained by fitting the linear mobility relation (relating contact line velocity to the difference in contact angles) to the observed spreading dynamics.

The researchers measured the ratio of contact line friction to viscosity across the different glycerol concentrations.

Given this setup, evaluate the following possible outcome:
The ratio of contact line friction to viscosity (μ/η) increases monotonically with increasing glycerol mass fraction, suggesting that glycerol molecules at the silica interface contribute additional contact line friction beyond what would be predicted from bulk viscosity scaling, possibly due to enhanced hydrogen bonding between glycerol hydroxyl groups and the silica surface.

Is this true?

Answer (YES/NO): NO